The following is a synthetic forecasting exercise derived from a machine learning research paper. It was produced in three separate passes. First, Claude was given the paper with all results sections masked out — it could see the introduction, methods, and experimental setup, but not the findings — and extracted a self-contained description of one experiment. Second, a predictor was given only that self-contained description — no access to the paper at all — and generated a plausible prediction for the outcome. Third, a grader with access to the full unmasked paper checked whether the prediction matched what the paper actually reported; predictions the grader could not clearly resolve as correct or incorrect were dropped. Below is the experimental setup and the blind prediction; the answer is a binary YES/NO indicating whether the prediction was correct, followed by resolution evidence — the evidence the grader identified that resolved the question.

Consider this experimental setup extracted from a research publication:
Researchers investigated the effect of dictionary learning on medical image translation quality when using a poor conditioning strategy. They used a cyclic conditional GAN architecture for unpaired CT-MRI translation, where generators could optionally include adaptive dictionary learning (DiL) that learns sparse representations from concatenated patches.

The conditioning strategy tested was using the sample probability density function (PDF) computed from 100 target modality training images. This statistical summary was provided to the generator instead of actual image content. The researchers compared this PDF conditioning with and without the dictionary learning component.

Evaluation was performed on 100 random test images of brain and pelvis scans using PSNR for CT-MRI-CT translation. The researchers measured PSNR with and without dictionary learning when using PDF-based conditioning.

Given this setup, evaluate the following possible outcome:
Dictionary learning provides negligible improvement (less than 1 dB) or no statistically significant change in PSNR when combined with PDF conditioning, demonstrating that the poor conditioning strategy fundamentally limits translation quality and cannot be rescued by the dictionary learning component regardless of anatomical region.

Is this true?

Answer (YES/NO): NO